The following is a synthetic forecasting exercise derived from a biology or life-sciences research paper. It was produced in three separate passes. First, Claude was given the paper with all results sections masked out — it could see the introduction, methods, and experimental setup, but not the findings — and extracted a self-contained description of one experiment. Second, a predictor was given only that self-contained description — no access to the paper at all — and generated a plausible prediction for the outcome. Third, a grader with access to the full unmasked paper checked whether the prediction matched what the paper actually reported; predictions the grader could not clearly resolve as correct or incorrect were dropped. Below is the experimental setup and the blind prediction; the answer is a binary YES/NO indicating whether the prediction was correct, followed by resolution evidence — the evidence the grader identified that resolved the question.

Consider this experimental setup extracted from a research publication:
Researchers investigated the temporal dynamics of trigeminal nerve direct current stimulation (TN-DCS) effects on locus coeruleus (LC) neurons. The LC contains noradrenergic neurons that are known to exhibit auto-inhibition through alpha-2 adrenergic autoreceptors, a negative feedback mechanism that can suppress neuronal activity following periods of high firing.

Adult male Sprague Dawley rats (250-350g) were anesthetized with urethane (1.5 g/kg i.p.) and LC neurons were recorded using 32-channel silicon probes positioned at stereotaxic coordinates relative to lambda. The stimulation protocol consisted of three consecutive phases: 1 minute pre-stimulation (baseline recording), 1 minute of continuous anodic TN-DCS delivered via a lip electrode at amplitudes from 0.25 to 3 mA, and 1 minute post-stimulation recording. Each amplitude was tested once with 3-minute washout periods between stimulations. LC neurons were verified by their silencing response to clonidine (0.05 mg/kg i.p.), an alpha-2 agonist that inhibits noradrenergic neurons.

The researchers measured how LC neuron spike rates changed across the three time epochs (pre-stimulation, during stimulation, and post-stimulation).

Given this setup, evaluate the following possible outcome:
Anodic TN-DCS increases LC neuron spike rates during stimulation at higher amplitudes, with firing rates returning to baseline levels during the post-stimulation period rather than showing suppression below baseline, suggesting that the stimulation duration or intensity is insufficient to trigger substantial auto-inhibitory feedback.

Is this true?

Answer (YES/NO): YES